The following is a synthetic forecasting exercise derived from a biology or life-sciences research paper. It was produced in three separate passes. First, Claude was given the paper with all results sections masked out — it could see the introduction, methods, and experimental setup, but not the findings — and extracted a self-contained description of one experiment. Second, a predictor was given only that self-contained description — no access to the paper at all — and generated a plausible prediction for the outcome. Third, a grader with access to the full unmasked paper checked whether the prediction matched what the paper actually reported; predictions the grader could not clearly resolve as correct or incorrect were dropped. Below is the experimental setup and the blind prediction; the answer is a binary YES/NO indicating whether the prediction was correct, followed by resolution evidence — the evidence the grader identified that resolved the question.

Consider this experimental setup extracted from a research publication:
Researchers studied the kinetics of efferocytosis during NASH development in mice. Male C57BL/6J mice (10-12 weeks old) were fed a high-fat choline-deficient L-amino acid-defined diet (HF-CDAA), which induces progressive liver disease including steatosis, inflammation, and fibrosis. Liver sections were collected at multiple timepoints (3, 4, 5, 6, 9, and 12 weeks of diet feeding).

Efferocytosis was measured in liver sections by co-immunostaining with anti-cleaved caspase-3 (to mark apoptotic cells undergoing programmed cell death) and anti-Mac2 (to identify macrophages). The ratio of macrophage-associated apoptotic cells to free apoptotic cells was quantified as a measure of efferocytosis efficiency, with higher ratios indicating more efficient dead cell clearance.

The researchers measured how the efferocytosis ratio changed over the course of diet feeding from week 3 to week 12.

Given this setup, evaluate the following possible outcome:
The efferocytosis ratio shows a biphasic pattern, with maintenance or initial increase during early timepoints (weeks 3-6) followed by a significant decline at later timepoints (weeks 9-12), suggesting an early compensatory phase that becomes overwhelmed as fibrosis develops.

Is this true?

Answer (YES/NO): NO